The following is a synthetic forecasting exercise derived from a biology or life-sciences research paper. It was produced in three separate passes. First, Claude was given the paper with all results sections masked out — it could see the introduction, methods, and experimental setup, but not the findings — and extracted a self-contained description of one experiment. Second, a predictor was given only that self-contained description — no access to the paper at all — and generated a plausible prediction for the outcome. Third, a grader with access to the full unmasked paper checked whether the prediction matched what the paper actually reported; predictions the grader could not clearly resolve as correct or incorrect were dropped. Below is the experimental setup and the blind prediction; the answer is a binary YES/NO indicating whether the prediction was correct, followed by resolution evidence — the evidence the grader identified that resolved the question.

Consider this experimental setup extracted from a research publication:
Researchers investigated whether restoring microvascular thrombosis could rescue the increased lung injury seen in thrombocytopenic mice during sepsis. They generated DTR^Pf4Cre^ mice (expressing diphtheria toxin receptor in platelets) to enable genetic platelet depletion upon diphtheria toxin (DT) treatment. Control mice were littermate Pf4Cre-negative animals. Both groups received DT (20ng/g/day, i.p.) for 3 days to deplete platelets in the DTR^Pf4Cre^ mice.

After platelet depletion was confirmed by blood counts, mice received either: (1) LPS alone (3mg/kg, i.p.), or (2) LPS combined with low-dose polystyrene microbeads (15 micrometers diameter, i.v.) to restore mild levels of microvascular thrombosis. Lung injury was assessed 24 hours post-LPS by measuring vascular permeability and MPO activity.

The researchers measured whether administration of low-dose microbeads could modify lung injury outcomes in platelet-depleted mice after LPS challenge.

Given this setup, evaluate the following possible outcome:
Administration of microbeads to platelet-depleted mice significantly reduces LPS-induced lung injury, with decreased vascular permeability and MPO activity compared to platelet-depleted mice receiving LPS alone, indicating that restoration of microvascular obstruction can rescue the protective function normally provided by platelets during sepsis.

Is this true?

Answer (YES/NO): YES